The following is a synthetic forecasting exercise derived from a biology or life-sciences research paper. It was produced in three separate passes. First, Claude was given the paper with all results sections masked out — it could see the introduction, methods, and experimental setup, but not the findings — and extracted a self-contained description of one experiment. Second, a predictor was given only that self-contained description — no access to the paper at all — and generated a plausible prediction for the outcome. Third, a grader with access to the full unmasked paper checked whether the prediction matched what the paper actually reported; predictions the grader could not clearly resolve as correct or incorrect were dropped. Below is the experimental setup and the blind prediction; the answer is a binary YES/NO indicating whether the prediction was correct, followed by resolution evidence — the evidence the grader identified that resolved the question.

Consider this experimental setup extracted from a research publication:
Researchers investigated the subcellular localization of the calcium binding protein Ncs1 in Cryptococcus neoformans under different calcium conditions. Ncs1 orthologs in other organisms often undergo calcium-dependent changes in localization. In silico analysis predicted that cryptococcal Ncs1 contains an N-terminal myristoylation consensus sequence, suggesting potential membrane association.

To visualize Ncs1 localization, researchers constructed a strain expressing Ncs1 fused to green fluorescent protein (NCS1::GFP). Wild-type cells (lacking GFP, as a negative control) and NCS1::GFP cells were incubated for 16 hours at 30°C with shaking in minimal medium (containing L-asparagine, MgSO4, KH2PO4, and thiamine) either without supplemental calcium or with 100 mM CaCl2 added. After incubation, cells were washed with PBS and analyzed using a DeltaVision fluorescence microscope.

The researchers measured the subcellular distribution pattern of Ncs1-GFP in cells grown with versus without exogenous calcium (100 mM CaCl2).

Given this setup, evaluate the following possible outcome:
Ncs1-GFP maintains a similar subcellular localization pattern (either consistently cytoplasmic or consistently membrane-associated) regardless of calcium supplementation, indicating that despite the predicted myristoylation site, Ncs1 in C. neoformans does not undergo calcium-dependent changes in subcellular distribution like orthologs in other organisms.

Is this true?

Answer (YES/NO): NO